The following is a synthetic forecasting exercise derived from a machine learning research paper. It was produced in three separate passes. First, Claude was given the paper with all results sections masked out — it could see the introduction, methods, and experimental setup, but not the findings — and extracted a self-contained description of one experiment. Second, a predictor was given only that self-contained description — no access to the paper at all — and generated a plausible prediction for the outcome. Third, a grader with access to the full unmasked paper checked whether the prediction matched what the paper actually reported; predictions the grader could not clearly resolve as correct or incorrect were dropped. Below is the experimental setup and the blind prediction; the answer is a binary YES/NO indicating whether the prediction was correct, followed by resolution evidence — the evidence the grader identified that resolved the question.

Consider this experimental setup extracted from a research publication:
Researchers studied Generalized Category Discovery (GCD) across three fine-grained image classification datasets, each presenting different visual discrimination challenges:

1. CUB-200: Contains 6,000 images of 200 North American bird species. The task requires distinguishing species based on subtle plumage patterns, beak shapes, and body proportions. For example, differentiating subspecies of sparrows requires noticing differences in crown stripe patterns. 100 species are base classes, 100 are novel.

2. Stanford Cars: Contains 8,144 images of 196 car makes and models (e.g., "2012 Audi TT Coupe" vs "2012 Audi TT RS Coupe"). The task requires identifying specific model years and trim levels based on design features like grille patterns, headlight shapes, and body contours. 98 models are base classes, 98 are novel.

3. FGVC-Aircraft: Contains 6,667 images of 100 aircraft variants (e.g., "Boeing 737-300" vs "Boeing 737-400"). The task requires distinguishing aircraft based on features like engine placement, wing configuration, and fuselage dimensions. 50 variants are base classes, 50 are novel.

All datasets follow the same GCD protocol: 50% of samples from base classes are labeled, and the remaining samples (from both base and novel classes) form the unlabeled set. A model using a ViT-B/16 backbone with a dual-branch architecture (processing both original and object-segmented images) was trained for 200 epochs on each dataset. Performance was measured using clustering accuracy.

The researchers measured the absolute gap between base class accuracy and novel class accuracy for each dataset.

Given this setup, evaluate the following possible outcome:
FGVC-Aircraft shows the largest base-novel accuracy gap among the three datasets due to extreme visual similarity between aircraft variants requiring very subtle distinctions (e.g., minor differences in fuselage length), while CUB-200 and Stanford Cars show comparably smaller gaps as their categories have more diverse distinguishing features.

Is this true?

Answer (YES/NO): NO